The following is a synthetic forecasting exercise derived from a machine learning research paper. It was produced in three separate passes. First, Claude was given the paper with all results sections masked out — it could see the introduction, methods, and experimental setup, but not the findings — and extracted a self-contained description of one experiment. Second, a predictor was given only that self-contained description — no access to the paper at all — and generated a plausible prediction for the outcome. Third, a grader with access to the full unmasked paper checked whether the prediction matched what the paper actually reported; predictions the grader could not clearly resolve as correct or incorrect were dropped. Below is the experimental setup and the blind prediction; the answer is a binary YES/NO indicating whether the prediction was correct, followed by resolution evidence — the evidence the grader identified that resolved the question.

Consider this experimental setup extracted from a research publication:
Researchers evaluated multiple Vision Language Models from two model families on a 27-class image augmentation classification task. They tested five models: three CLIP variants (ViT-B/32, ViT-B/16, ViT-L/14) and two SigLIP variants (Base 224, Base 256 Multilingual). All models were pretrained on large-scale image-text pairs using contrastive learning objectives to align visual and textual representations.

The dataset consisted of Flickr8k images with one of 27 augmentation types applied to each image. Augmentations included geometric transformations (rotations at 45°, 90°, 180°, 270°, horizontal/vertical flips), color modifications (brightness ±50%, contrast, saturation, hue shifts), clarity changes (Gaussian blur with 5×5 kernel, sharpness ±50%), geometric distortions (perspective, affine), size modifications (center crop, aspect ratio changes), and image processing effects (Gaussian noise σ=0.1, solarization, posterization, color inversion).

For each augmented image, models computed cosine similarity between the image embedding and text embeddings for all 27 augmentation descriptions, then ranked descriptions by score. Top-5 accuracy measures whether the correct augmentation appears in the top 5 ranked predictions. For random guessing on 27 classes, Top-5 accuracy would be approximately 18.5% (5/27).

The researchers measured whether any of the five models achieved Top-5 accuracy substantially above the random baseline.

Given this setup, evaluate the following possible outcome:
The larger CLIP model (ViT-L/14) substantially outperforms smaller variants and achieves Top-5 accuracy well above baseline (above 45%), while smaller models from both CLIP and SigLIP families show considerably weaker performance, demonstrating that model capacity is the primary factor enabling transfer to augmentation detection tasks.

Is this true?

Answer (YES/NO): NO